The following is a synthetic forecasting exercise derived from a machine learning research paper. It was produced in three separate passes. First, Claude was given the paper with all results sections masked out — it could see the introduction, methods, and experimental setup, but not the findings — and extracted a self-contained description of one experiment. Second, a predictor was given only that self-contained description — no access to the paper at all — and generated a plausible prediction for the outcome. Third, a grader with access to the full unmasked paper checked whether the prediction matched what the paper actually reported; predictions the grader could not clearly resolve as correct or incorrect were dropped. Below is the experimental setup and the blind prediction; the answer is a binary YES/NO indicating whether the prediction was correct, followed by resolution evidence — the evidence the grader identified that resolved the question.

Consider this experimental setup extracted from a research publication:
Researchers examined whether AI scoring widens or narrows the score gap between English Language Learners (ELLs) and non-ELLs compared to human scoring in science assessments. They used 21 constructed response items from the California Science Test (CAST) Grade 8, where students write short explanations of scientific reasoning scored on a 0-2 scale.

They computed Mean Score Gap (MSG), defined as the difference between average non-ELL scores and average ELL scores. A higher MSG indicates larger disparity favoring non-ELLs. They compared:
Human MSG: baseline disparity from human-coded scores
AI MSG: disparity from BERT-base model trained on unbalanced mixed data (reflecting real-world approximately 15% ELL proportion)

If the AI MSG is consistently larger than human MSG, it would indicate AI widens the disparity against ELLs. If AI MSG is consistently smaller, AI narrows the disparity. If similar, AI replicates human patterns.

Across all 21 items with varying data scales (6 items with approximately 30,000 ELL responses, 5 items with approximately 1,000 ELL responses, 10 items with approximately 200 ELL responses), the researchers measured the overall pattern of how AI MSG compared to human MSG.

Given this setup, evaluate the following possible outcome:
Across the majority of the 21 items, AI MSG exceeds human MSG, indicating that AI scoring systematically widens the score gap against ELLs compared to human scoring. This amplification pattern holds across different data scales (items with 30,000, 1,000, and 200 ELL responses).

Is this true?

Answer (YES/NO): NO